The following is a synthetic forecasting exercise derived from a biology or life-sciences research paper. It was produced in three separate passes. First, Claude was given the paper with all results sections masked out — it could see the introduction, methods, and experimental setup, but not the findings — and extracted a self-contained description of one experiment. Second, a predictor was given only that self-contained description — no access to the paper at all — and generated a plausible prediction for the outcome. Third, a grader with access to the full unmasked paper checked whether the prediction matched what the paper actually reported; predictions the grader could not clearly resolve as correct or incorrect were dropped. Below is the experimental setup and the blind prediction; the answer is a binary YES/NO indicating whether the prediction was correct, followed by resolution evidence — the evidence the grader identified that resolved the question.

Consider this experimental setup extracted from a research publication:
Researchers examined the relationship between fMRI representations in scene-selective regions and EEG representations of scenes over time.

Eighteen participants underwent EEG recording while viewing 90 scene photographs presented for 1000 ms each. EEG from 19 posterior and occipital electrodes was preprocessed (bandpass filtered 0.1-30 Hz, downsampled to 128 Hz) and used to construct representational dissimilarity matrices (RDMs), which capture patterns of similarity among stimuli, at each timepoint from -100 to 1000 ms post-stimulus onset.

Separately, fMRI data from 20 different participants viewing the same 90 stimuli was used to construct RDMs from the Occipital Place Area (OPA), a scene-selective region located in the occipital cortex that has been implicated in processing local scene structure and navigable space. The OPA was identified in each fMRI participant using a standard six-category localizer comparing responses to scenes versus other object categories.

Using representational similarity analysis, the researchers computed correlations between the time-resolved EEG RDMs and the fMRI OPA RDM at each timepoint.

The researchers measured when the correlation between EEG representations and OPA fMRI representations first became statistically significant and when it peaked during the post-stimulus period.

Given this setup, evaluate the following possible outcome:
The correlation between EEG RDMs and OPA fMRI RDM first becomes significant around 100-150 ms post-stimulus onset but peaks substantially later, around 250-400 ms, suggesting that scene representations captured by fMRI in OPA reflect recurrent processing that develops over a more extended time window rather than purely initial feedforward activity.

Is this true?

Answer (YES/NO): NO